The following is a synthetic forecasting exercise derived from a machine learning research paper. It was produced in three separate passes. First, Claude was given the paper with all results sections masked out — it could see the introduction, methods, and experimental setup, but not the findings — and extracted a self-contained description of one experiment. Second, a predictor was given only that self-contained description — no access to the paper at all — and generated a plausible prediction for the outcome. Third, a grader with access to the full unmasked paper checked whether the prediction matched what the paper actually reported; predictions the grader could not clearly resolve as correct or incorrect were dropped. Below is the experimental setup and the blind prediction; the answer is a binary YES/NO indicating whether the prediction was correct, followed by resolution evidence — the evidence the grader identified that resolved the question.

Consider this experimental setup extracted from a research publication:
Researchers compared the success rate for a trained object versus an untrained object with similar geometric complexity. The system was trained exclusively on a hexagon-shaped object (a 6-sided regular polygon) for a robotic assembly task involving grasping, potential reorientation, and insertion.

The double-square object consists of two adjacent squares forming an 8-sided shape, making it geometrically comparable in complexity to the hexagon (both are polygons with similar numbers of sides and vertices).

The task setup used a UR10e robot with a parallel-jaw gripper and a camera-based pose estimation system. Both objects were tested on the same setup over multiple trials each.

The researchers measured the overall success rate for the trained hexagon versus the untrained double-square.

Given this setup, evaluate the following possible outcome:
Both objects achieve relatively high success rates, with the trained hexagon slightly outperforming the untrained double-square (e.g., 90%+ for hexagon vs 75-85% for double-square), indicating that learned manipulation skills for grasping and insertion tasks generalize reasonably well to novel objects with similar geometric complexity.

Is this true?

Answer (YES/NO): NO